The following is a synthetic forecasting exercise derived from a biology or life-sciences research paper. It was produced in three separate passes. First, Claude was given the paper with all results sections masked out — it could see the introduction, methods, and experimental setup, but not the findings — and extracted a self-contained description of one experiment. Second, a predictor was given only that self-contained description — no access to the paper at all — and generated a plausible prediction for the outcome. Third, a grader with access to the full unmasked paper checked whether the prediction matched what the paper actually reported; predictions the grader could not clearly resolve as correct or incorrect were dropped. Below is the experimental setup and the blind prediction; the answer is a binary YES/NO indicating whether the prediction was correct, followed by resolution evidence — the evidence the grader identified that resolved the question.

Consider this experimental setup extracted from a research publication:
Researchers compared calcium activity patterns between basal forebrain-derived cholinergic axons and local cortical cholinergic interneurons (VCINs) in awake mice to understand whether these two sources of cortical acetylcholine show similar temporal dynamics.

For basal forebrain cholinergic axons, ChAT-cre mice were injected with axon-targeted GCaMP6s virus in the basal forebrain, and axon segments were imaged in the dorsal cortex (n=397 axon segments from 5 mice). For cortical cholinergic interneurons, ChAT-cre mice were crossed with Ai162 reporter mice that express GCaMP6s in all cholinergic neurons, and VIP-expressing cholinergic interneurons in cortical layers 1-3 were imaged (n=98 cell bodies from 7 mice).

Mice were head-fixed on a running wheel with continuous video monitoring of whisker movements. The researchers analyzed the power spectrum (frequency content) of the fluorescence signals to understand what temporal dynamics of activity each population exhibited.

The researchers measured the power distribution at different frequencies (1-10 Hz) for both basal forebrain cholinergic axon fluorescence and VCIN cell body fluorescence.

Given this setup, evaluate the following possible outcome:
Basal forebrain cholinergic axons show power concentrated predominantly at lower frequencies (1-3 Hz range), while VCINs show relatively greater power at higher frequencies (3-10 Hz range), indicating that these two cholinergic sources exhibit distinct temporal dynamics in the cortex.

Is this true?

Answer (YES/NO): NO